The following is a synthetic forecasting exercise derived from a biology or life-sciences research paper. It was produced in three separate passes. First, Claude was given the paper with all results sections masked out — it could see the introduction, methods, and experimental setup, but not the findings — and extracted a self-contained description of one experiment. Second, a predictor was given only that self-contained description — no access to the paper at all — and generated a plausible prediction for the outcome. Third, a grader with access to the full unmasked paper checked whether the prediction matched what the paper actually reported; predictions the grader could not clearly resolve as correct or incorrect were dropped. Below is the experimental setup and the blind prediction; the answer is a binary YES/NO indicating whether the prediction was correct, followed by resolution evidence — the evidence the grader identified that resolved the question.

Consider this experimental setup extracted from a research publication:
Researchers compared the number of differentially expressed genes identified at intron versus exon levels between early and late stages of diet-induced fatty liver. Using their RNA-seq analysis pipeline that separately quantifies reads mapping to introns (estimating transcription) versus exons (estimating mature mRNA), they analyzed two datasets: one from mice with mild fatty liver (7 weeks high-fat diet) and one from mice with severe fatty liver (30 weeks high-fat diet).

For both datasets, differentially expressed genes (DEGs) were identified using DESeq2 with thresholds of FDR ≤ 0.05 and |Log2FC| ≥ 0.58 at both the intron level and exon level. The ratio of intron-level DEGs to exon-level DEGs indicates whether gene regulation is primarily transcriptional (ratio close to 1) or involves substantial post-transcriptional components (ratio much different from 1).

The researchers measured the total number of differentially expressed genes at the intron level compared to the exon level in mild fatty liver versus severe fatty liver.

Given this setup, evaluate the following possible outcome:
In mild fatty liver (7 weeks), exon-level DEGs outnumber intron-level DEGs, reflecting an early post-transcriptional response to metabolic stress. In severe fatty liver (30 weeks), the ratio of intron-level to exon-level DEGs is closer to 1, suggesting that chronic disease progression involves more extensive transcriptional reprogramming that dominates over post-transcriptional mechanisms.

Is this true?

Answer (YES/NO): NO